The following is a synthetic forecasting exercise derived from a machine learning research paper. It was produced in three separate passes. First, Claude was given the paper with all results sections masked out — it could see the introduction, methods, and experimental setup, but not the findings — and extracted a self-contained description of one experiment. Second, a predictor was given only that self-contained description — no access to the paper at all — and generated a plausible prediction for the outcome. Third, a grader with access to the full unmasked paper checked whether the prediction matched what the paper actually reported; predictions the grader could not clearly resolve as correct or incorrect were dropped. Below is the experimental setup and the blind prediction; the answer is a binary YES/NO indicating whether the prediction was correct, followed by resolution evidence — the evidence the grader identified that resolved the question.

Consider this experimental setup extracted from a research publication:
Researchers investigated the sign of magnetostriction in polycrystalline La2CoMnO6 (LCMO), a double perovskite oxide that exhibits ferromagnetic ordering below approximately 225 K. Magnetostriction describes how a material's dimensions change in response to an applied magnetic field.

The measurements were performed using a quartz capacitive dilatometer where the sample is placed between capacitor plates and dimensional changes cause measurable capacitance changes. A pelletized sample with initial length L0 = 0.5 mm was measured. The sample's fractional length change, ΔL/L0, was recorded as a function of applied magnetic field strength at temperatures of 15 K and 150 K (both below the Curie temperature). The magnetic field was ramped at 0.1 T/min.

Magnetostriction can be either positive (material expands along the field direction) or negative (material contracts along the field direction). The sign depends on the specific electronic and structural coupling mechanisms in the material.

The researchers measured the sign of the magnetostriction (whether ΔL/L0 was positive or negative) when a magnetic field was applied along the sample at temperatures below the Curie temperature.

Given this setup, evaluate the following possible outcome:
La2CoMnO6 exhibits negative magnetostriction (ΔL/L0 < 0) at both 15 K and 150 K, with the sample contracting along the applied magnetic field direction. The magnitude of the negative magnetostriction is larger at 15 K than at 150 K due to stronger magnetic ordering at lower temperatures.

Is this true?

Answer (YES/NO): YES